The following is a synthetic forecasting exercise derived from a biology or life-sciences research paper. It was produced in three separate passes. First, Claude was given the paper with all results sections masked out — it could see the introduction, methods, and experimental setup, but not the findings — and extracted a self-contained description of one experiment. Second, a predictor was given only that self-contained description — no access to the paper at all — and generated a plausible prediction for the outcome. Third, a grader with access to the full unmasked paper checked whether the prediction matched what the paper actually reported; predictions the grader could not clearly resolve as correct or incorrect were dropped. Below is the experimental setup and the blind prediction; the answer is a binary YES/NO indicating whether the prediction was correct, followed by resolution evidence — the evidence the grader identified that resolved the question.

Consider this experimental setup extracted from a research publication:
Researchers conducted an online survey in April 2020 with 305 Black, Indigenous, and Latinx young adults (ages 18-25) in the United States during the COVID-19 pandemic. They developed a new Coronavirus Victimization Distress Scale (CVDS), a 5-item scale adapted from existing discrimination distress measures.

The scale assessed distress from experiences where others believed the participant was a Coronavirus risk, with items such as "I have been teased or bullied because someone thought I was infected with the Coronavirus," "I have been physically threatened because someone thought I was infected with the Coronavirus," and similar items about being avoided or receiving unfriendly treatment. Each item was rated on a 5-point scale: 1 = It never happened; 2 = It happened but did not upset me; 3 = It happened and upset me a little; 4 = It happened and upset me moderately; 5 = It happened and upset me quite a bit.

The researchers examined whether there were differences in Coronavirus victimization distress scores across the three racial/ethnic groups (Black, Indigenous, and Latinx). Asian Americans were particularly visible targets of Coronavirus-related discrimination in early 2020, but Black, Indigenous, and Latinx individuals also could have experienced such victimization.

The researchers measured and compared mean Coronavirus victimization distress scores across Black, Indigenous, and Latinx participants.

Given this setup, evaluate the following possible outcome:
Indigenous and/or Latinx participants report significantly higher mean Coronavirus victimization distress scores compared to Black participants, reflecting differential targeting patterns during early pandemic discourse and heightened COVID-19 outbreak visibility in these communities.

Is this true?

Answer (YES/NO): NO